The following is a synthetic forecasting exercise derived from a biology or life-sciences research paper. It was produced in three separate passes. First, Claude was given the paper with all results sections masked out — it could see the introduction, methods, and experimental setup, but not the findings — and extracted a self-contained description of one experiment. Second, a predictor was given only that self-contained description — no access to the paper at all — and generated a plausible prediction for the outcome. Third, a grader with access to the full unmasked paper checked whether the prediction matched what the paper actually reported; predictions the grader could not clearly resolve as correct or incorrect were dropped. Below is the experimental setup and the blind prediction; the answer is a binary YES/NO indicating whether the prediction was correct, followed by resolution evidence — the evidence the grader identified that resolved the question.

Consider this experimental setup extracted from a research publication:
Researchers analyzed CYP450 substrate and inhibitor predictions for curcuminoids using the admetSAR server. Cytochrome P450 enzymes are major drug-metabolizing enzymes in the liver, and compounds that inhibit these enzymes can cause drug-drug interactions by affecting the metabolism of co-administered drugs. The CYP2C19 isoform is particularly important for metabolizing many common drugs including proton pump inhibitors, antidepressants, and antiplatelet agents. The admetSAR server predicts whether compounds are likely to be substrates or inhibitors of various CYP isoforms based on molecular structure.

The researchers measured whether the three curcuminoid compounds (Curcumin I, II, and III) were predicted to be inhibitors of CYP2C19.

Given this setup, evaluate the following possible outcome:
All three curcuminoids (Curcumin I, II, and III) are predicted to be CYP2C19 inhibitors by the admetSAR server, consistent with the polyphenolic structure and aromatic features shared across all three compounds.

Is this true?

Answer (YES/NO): YES